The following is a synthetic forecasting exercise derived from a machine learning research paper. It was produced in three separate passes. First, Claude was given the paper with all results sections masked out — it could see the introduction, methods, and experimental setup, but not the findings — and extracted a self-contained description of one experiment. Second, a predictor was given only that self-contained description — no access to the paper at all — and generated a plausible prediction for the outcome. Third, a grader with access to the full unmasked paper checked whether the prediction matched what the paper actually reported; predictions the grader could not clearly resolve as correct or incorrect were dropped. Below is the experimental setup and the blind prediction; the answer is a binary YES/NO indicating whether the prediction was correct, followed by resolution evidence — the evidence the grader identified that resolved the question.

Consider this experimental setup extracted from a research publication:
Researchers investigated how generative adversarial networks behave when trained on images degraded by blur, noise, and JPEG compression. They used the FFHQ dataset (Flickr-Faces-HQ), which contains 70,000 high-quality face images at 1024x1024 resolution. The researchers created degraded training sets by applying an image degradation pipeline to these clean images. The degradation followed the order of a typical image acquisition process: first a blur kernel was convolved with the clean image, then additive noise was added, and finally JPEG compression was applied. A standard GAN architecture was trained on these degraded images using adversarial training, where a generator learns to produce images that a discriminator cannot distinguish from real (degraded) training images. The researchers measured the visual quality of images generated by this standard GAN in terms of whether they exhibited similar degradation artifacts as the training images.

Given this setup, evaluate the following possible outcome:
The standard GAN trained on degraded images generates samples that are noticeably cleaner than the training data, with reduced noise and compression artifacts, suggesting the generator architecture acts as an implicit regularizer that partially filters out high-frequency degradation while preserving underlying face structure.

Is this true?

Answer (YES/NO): NO